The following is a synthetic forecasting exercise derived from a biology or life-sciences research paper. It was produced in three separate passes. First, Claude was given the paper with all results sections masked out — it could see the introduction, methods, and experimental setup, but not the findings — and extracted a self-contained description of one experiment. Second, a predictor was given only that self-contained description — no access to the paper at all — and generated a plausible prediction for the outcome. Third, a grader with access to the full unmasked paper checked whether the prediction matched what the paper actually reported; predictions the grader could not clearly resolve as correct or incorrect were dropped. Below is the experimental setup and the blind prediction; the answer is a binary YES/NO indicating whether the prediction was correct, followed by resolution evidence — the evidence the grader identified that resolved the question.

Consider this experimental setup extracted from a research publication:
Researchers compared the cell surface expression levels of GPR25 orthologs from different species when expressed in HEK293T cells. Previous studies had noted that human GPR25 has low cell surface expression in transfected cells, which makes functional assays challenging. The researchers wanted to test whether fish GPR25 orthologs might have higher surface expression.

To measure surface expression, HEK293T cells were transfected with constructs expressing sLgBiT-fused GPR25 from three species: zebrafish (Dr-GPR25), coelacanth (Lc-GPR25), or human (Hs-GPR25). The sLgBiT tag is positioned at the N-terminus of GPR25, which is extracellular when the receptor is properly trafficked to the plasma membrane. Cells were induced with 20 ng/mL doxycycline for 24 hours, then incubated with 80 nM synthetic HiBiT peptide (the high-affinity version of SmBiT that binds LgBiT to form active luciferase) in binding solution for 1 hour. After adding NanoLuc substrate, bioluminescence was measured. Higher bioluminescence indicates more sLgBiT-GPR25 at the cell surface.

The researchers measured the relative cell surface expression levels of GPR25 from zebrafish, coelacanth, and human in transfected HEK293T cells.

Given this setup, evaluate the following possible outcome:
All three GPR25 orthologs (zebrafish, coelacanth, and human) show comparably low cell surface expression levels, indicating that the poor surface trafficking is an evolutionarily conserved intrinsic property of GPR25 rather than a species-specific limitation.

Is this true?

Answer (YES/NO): NO